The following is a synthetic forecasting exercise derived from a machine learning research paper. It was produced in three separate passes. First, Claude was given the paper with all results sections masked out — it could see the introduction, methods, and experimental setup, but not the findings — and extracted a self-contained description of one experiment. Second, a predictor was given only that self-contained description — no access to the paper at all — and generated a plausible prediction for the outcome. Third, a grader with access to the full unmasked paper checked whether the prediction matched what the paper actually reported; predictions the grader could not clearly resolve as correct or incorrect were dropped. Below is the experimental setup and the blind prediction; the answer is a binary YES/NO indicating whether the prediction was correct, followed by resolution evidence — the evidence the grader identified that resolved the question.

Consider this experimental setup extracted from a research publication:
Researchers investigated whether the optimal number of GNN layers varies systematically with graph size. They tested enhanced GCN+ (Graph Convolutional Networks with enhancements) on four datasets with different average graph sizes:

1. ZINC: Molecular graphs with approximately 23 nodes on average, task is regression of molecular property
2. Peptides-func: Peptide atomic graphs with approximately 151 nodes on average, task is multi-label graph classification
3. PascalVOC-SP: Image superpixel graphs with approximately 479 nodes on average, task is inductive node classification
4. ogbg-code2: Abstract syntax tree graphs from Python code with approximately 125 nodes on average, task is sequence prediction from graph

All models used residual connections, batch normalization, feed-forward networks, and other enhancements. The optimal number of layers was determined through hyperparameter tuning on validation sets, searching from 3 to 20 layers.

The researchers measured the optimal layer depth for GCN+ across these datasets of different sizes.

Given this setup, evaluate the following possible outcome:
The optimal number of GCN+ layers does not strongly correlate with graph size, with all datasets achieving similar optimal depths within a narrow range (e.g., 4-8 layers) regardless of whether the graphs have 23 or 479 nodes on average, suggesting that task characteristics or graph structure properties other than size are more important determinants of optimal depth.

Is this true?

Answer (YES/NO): NO